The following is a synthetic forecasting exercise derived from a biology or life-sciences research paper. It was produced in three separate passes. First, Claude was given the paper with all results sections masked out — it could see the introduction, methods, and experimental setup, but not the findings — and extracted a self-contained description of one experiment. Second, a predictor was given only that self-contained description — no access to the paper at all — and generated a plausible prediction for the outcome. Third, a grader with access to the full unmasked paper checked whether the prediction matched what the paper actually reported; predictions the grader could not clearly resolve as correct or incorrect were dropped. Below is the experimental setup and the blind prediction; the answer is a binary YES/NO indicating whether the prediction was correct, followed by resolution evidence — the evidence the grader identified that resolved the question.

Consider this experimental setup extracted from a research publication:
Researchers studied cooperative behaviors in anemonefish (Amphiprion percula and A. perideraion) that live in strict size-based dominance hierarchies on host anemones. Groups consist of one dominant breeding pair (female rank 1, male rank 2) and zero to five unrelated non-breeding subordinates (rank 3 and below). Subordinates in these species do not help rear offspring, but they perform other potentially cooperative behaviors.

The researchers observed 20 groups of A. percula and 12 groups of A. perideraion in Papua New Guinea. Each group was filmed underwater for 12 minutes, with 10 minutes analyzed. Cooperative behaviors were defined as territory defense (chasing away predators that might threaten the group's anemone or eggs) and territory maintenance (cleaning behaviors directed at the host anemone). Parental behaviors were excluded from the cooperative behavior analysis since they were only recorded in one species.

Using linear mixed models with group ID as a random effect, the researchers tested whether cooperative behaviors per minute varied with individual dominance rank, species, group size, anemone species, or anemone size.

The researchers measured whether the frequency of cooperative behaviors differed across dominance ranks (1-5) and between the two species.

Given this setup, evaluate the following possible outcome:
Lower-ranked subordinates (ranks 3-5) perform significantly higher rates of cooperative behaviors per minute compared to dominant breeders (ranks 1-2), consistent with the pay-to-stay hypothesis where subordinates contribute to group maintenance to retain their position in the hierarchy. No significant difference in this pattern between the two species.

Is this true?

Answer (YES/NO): NO